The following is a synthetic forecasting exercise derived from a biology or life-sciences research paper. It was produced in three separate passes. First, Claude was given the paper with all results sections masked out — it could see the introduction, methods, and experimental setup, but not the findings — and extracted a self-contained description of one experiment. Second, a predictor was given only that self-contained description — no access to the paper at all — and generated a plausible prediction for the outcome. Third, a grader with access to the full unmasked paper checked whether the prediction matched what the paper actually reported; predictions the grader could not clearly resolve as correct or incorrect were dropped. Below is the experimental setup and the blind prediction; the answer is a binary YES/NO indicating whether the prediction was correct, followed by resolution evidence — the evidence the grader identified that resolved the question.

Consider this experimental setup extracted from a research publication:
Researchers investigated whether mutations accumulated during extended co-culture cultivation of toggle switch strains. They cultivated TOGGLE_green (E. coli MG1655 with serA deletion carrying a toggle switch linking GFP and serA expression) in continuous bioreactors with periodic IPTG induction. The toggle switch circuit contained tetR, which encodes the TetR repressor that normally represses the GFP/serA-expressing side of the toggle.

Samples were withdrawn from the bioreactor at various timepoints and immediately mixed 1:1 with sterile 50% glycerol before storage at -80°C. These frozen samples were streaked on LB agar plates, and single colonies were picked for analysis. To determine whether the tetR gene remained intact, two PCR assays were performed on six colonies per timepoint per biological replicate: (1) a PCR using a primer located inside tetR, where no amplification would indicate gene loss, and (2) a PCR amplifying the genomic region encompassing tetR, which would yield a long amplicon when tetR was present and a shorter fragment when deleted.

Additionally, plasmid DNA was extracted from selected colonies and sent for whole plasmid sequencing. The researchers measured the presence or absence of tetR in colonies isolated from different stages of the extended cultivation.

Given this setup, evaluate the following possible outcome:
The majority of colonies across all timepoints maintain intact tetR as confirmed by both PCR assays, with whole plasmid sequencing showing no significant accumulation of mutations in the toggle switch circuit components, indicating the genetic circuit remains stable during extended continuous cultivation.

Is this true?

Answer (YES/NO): NO